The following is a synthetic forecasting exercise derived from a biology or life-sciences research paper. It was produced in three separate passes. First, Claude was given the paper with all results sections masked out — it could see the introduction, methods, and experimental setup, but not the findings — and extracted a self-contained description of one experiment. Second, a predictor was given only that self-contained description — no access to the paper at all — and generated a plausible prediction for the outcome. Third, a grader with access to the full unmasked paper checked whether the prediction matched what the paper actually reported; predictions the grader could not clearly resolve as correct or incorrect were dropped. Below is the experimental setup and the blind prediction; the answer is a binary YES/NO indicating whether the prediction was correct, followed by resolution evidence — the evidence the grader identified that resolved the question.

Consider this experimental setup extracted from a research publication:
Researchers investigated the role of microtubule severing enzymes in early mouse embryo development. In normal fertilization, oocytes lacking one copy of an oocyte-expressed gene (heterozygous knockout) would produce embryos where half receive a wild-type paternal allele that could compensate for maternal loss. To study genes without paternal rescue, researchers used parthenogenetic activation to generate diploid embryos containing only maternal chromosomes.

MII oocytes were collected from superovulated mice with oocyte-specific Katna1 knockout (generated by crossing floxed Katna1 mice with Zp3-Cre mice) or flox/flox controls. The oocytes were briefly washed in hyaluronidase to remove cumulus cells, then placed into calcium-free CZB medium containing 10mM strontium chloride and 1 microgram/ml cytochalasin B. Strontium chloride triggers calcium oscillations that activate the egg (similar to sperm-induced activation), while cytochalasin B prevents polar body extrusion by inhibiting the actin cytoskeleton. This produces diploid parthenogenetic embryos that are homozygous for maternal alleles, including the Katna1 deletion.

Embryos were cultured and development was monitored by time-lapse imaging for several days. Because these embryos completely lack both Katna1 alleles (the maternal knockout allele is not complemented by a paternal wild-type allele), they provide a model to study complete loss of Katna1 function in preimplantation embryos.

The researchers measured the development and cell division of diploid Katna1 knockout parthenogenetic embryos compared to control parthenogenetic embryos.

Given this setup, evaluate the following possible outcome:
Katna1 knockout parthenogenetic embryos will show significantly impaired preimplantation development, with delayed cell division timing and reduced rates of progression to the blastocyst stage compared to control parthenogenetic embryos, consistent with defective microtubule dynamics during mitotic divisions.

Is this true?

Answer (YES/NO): YES